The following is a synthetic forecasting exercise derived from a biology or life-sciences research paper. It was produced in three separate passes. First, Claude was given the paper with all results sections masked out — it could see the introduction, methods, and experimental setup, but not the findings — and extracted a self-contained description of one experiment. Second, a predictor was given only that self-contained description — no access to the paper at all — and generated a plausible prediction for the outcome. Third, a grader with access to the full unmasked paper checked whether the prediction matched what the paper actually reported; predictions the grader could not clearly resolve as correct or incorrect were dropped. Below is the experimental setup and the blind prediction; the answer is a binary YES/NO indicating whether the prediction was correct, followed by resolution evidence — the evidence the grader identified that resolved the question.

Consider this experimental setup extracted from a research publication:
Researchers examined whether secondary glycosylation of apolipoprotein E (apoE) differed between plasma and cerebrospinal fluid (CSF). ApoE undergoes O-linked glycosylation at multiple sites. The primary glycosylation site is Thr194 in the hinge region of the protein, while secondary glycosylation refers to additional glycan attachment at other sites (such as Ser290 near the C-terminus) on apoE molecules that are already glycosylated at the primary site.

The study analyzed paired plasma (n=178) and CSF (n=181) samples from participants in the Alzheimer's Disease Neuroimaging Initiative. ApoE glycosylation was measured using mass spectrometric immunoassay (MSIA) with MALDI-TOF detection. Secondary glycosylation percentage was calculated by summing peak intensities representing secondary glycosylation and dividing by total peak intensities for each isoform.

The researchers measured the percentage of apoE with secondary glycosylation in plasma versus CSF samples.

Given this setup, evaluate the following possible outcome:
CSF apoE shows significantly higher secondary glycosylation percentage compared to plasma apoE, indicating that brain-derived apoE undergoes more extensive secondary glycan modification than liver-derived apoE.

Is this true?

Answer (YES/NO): YES